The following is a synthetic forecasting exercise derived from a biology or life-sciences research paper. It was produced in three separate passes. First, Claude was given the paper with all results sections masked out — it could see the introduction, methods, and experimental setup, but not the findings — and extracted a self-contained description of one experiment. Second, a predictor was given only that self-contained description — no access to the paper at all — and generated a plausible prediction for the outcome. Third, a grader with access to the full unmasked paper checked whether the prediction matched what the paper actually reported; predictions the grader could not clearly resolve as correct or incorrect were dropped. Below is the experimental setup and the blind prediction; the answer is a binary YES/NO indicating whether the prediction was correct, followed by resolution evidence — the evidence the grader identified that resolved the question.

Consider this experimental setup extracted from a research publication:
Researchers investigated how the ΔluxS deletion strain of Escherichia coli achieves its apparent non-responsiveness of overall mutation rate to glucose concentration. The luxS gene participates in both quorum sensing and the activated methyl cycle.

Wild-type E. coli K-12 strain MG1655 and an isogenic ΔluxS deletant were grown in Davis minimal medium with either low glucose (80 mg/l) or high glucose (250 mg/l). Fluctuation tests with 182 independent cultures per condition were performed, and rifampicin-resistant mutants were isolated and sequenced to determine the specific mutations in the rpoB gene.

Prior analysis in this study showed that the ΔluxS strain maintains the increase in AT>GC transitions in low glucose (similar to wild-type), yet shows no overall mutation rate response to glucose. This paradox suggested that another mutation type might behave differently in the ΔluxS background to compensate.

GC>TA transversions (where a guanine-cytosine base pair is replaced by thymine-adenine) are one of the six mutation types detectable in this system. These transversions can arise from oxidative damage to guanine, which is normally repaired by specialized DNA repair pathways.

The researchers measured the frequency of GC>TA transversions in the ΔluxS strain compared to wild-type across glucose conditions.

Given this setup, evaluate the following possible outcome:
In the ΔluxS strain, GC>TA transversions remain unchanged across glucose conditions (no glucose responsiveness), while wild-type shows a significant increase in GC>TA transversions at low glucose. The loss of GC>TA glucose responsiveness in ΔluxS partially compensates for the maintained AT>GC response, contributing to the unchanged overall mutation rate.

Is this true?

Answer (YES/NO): NO